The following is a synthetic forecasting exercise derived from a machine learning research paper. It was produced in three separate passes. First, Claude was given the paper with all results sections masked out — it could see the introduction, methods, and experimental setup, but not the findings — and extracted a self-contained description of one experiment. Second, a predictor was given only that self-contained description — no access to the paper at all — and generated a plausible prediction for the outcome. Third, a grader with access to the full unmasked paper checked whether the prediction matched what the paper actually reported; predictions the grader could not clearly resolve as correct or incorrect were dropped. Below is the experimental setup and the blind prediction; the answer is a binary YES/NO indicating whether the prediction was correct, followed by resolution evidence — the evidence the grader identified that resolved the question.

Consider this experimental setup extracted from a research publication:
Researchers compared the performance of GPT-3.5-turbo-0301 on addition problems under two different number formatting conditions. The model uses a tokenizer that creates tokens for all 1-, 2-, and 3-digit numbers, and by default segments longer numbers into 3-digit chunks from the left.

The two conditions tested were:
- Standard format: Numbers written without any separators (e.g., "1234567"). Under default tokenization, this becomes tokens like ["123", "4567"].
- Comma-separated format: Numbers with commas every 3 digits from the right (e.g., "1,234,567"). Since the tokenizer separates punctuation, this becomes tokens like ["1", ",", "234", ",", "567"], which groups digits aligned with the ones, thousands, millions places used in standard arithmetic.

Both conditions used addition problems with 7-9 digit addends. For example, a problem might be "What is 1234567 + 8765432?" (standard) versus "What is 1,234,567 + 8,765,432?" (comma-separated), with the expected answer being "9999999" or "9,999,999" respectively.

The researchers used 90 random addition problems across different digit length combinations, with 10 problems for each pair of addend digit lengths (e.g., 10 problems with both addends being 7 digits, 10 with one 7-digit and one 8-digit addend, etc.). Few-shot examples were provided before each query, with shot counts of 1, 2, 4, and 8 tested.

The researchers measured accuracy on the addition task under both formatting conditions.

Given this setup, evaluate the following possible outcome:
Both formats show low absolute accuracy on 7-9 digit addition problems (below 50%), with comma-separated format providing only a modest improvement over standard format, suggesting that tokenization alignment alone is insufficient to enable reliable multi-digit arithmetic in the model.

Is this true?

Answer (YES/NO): NO